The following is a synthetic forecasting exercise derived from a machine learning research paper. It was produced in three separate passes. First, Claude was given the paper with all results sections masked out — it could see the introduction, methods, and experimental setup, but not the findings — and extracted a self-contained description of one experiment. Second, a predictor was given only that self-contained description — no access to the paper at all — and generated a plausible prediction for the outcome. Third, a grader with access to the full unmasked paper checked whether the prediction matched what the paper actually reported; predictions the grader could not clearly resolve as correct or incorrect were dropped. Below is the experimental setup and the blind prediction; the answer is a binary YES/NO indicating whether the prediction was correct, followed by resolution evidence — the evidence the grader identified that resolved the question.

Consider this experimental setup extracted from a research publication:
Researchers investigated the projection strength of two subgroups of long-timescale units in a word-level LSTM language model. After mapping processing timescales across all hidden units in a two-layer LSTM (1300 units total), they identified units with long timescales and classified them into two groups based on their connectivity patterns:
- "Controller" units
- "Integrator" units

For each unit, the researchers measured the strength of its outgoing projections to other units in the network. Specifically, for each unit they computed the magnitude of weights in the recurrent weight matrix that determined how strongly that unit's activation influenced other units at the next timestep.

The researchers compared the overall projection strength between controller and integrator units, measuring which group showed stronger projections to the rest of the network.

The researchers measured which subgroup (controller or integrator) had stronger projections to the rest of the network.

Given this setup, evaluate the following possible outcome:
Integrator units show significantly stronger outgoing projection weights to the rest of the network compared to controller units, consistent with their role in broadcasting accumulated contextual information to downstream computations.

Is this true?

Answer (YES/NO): NO